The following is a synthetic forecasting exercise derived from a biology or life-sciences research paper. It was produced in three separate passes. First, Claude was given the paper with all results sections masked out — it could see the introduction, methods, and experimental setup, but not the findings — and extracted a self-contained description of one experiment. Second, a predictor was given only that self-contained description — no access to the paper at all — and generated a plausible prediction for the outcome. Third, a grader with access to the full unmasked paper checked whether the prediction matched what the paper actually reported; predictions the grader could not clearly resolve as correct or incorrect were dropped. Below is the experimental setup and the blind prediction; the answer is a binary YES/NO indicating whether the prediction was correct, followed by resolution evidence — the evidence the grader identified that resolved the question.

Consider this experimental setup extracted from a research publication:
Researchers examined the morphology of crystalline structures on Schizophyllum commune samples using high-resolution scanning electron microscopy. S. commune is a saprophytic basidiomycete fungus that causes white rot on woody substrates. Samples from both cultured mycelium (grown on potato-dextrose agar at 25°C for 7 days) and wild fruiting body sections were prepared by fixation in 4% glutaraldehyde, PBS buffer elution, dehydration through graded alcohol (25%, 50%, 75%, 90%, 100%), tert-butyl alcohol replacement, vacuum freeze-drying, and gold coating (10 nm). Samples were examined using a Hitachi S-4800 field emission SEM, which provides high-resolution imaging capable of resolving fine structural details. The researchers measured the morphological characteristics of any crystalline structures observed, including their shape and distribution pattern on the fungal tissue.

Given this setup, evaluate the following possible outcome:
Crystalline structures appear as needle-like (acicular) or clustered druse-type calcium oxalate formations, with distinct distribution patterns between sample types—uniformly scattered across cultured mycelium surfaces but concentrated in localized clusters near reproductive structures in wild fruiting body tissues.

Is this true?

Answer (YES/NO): NO